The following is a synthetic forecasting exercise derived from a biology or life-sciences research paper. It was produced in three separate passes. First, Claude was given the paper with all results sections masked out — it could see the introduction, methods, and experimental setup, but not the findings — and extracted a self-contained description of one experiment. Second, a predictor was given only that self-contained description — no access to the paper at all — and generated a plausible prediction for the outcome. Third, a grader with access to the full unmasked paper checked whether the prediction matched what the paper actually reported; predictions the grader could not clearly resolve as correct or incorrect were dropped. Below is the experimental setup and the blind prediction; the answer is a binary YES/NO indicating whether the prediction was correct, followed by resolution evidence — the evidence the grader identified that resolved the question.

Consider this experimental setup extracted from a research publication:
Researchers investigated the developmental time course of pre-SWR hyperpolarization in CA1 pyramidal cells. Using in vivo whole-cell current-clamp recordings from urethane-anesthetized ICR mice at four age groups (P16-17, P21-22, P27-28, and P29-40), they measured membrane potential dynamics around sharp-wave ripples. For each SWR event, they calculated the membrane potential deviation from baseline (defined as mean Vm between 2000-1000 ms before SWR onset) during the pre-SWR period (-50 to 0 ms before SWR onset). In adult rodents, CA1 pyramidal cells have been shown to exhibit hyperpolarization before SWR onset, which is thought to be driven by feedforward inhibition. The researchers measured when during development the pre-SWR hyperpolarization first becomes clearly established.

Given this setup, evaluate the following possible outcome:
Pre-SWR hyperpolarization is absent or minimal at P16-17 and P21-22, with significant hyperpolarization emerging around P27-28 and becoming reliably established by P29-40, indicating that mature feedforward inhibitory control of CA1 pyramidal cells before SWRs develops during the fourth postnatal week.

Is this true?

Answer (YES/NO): NO